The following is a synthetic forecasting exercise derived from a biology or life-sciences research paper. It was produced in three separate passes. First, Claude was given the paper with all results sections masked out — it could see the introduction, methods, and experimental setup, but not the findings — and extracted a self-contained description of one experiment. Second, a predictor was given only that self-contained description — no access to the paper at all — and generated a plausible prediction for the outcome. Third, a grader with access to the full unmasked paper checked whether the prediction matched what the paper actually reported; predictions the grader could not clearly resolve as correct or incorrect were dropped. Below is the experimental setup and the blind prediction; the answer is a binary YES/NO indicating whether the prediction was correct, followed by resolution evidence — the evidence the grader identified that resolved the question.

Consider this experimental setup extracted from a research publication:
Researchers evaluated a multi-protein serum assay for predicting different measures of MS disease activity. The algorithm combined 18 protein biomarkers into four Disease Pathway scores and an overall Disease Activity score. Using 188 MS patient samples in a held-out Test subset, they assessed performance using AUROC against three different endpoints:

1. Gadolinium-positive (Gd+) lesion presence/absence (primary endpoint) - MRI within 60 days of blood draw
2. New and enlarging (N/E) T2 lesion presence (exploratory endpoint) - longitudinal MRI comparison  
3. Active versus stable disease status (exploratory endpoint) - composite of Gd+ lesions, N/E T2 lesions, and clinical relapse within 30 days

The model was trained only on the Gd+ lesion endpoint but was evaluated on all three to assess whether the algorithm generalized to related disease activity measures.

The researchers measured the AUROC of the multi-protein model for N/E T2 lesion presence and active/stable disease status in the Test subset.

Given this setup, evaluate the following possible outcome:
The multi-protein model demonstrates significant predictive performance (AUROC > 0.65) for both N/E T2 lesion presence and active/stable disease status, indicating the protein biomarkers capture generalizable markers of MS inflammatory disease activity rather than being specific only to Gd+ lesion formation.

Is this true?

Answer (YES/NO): YES